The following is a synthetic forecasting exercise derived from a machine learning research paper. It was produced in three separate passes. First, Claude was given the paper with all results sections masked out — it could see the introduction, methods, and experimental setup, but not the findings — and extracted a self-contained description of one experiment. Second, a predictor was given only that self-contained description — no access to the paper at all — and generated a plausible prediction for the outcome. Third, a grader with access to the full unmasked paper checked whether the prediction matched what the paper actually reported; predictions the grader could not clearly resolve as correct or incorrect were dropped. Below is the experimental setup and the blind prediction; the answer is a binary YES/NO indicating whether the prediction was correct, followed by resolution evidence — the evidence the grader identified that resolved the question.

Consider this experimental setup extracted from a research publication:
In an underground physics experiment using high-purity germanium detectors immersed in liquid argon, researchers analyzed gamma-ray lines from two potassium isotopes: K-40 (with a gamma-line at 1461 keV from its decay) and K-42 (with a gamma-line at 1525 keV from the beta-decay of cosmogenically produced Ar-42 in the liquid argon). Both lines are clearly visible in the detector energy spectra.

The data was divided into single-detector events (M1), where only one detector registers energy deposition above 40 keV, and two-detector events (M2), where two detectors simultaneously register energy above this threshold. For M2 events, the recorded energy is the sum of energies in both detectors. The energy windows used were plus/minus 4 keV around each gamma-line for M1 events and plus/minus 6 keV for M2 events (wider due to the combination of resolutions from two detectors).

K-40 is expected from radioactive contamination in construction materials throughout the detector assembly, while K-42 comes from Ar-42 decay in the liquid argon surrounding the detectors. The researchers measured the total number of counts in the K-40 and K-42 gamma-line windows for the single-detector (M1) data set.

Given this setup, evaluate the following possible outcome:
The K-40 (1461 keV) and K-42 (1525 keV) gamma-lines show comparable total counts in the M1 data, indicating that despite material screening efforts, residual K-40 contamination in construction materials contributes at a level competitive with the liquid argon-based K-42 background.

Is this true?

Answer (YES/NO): NO